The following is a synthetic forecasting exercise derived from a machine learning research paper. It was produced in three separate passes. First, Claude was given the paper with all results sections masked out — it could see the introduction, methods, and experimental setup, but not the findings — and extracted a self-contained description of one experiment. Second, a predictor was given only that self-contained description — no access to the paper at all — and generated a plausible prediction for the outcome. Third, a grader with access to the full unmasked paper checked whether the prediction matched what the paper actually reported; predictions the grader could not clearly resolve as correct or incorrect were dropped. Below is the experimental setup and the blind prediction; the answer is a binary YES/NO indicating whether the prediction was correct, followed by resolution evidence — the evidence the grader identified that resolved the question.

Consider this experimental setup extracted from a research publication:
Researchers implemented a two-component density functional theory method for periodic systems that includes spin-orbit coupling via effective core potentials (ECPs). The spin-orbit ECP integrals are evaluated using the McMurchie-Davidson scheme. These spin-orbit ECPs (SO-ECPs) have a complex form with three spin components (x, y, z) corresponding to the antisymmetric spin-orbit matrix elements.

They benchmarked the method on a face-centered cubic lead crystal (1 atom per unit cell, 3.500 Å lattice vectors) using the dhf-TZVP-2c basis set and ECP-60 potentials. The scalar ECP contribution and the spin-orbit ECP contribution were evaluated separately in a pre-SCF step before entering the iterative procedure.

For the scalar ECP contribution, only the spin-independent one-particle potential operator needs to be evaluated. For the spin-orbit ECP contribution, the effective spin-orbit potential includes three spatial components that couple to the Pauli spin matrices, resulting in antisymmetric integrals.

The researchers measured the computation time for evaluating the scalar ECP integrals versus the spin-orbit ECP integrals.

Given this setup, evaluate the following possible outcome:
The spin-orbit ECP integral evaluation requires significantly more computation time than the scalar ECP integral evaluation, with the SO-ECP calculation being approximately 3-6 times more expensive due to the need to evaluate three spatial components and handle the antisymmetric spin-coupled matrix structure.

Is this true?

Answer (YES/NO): NO